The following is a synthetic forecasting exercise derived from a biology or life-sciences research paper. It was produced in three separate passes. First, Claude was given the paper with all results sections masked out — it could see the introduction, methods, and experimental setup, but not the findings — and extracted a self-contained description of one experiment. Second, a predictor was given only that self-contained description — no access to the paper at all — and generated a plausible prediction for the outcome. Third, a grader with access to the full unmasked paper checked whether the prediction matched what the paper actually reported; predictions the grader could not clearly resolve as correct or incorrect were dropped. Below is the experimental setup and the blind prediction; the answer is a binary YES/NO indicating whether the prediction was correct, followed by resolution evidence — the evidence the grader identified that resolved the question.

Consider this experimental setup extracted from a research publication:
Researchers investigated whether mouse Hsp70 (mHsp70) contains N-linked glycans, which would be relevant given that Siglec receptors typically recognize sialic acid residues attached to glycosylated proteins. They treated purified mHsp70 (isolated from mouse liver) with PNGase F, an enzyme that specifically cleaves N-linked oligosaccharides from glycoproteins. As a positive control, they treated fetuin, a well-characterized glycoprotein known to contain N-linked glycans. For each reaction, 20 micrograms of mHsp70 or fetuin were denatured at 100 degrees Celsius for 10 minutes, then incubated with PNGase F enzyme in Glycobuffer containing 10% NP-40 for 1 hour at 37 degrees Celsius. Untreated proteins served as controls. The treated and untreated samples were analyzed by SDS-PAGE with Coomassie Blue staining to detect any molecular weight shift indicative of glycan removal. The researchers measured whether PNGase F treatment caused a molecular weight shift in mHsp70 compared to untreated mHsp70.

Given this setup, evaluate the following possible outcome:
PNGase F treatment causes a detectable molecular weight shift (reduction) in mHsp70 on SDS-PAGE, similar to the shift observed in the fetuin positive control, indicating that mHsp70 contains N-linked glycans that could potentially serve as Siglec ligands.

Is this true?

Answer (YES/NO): NO